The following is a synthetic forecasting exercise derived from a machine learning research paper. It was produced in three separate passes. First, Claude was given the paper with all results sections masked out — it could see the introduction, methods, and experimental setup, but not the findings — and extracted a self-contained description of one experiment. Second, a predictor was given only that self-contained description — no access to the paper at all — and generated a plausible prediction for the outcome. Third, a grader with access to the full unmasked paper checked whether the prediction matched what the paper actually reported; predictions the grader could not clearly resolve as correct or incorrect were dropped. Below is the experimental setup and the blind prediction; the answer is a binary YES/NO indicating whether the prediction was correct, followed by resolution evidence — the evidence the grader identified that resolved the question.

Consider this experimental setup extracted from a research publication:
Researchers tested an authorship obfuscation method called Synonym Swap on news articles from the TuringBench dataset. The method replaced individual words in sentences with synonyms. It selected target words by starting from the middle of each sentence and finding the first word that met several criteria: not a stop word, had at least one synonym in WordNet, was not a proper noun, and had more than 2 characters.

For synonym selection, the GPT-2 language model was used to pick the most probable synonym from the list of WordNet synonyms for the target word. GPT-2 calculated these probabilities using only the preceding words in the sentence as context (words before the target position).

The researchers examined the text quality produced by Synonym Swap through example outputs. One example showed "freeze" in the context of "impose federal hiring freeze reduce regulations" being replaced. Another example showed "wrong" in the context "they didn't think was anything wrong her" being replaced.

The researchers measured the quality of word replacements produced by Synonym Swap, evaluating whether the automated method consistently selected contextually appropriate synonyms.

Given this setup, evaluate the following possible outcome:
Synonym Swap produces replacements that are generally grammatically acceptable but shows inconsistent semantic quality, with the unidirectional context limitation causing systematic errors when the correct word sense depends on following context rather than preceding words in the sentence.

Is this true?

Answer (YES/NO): YES